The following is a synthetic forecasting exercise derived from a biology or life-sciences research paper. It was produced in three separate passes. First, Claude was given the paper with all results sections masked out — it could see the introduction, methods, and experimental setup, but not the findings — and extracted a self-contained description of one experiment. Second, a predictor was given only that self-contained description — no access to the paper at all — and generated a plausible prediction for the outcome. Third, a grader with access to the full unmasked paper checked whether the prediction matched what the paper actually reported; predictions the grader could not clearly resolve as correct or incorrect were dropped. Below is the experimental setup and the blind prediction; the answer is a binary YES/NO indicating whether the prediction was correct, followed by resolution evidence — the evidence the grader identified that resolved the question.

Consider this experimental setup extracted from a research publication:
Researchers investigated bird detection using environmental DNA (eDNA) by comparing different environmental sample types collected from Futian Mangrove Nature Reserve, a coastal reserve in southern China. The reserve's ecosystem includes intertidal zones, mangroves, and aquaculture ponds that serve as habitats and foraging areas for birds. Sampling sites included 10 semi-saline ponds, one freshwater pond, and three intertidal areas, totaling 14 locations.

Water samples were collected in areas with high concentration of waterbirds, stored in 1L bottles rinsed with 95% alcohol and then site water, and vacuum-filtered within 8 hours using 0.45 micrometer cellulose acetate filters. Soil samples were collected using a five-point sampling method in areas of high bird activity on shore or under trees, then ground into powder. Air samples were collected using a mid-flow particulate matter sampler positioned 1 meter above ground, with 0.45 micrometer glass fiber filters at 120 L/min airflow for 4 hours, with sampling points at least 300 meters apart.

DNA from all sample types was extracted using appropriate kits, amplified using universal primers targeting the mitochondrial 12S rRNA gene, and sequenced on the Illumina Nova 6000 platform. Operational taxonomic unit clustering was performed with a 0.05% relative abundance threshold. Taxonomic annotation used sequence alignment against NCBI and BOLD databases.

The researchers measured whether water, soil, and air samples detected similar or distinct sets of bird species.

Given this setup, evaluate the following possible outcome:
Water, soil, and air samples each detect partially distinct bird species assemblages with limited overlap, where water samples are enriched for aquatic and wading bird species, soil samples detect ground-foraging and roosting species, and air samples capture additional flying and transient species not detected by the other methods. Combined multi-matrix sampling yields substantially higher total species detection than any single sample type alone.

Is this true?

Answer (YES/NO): NO